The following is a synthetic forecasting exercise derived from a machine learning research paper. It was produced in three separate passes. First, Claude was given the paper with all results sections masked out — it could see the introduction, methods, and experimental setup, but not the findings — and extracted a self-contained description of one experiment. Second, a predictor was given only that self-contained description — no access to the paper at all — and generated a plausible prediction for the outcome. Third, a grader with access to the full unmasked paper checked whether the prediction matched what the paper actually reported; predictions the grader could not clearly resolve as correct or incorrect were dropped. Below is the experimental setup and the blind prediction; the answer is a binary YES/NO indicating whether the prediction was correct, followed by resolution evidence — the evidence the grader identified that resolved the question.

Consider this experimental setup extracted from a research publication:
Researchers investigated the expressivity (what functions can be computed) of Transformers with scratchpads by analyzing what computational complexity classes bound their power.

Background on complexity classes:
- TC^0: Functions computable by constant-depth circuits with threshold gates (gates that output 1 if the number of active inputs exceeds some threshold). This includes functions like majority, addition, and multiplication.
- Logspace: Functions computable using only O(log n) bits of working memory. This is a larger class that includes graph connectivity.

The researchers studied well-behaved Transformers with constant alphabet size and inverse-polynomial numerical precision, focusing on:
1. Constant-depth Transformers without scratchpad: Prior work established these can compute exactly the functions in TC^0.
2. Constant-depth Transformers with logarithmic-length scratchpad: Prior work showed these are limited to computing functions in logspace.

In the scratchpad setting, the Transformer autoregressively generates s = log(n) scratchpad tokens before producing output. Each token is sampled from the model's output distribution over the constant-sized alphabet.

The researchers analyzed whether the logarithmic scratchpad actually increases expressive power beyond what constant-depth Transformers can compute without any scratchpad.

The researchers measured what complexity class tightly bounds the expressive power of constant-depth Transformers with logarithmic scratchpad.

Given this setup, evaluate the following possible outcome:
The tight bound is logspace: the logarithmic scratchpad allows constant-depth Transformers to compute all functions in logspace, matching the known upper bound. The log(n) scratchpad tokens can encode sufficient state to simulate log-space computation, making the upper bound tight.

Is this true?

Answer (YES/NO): NO